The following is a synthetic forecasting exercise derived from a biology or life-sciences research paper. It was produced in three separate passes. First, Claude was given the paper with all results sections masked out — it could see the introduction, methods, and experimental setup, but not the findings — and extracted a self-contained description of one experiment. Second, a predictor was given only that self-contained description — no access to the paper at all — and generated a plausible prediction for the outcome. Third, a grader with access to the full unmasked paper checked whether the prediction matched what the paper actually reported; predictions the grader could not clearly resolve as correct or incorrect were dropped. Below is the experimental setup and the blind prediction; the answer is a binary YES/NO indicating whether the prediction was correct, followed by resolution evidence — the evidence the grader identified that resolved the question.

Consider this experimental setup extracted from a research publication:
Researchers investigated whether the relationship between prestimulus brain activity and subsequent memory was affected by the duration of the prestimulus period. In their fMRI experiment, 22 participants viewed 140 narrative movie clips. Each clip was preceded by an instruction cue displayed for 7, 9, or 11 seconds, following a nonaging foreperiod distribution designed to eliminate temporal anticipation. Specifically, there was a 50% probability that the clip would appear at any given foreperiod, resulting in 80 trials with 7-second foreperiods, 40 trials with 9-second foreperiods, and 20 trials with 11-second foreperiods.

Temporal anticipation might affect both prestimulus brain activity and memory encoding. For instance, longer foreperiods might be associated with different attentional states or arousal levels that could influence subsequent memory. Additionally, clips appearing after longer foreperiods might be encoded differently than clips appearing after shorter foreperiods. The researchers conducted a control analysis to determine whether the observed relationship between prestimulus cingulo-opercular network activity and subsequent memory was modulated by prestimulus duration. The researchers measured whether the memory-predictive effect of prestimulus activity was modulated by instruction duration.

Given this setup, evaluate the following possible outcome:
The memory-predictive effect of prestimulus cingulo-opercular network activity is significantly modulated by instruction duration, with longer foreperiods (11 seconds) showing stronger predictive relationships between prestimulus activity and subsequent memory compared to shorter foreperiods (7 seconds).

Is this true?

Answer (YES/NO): NO